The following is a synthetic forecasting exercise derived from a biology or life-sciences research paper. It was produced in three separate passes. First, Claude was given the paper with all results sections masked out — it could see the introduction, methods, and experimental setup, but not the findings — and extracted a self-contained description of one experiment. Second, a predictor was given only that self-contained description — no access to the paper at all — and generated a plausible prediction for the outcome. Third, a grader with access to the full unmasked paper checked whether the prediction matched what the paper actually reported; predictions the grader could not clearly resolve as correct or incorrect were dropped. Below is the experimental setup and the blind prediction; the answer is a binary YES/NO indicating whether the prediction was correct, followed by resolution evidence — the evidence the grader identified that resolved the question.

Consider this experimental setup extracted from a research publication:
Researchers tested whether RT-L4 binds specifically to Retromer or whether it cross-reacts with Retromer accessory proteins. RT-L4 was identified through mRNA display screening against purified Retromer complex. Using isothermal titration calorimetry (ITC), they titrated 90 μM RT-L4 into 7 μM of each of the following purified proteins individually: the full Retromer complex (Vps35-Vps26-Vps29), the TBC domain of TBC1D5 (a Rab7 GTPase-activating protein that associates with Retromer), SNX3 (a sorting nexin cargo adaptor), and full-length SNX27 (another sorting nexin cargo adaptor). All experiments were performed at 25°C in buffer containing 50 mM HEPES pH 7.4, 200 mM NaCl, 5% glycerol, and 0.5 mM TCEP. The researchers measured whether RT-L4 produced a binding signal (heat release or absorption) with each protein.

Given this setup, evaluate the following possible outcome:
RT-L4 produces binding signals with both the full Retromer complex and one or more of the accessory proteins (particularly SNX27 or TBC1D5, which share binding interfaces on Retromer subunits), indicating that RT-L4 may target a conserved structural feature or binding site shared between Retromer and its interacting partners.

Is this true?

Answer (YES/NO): NO